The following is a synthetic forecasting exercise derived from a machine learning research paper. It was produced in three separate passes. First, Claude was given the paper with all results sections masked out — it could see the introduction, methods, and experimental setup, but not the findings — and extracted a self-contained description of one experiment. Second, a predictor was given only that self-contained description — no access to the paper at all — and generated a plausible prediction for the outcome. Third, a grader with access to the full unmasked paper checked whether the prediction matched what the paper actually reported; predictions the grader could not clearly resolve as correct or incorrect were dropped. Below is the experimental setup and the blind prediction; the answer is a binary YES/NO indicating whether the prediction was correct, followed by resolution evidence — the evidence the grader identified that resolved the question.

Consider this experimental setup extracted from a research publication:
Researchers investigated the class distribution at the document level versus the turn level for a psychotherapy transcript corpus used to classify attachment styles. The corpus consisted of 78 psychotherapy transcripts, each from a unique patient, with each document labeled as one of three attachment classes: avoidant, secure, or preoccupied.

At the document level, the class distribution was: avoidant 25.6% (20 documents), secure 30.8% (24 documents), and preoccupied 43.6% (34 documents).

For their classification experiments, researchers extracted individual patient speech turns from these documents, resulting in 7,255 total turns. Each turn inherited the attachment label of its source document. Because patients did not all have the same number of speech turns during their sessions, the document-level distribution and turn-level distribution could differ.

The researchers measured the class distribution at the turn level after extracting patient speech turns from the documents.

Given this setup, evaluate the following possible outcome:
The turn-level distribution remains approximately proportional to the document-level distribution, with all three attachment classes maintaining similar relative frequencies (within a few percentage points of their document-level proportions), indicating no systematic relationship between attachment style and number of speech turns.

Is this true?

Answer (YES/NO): NO